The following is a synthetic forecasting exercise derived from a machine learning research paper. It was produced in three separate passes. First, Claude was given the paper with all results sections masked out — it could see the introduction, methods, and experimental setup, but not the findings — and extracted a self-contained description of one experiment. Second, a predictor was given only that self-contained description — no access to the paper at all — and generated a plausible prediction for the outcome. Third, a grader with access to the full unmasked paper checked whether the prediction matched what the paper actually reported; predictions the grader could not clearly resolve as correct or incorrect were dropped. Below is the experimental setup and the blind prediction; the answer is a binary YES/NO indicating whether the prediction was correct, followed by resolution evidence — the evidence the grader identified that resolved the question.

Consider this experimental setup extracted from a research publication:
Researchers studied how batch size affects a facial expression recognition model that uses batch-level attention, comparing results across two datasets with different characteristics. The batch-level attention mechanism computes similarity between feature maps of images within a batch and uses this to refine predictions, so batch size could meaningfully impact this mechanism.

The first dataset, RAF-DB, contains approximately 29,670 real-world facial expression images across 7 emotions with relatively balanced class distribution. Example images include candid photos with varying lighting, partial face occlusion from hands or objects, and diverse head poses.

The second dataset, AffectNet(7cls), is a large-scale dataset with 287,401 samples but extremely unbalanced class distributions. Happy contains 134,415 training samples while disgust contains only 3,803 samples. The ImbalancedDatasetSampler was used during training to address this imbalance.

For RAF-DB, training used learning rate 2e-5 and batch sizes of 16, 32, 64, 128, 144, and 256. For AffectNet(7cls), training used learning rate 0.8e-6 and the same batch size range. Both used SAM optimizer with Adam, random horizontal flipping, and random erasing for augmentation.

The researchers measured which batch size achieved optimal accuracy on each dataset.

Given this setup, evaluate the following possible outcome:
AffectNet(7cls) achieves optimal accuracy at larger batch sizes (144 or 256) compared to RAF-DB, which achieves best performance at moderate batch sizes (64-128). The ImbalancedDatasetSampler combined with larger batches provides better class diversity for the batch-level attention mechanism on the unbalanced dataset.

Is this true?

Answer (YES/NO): YES